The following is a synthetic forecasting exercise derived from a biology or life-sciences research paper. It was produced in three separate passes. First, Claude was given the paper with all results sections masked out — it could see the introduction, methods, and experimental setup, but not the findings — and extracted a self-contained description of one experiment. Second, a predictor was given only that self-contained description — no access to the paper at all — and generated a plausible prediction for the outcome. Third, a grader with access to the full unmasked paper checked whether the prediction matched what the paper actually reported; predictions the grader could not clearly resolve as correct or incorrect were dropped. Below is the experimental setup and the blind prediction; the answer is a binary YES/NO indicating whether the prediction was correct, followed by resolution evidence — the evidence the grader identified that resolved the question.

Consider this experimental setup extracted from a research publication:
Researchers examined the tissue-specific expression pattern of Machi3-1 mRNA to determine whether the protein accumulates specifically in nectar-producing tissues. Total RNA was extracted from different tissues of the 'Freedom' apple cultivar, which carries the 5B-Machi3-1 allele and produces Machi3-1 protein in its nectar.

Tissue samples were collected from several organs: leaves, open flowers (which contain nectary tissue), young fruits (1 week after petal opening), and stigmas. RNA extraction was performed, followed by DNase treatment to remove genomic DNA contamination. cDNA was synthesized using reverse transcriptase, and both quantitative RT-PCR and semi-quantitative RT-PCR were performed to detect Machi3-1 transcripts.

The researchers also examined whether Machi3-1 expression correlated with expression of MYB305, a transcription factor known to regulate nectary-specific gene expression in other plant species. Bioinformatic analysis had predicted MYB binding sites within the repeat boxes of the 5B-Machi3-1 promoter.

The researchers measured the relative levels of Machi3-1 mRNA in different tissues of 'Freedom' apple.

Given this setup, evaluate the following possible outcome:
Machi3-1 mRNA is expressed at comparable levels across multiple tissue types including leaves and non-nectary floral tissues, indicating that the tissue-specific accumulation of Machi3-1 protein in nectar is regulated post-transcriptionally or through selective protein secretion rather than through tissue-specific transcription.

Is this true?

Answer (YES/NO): NO